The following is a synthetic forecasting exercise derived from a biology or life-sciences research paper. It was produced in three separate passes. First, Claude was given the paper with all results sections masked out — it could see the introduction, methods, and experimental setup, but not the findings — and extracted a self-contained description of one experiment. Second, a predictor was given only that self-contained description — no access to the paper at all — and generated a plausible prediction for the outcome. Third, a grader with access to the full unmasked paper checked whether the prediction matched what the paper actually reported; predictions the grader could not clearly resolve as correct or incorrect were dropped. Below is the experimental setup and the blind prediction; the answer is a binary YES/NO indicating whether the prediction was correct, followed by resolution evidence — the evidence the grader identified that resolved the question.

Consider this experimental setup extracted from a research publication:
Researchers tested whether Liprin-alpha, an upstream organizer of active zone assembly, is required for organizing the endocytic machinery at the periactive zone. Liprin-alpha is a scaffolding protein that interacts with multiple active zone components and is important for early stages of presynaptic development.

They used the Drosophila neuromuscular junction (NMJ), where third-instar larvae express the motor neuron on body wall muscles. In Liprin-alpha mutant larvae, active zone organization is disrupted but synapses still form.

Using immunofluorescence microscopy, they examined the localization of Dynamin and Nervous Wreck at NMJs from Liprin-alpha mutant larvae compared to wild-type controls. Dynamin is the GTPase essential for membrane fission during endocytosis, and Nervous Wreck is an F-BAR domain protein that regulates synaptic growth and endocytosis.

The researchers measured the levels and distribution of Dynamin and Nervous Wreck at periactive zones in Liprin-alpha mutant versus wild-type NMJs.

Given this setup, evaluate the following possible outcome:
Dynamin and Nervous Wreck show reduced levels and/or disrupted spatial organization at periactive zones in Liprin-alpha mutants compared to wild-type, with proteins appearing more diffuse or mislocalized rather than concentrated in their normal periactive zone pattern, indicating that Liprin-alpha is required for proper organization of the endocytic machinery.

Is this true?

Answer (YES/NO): NO